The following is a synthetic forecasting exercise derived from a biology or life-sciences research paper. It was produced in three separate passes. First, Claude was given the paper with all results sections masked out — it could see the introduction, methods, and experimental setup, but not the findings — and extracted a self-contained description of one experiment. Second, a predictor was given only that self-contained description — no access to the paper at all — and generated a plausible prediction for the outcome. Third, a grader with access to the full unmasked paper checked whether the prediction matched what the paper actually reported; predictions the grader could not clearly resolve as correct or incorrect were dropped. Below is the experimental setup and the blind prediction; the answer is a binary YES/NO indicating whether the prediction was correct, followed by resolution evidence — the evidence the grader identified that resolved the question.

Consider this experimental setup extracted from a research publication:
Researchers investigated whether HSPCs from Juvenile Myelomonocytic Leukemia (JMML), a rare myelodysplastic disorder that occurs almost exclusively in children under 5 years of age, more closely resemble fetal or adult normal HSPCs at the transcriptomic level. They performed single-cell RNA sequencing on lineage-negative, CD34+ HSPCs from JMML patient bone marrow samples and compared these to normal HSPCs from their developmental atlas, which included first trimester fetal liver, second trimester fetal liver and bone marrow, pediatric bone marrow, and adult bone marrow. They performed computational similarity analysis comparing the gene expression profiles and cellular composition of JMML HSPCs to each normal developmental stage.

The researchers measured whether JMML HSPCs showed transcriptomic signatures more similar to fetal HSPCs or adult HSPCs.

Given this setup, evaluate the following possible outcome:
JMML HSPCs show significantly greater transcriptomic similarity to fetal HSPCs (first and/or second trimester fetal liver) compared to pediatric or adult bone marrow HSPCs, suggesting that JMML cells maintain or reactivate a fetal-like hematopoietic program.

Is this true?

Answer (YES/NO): YES